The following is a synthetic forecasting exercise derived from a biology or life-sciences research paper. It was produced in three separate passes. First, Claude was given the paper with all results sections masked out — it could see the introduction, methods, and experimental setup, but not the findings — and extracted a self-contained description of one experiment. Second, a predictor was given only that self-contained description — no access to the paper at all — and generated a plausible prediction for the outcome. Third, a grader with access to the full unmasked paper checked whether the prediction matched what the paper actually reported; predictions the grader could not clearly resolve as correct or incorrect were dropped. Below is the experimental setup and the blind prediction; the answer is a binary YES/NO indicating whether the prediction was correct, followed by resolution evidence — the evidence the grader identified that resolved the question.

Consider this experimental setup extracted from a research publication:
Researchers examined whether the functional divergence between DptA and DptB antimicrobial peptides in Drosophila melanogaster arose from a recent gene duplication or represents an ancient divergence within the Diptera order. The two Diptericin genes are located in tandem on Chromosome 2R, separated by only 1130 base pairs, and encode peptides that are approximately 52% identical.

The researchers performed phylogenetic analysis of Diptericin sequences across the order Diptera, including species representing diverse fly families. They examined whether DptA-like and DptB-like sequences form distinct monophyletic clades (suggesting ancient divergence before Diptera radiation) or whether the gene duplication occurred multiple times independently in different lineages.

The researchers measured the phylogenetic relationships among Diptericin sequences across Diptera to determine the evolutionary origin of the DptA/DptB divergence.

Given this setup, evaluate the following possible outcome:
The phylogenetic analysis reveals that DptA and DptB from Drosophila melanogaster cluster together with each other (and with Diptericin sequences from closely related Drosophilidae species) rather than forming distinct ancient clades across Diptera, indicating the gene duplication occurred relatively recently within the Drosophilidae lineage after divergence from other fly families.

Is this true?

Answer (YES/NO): YES